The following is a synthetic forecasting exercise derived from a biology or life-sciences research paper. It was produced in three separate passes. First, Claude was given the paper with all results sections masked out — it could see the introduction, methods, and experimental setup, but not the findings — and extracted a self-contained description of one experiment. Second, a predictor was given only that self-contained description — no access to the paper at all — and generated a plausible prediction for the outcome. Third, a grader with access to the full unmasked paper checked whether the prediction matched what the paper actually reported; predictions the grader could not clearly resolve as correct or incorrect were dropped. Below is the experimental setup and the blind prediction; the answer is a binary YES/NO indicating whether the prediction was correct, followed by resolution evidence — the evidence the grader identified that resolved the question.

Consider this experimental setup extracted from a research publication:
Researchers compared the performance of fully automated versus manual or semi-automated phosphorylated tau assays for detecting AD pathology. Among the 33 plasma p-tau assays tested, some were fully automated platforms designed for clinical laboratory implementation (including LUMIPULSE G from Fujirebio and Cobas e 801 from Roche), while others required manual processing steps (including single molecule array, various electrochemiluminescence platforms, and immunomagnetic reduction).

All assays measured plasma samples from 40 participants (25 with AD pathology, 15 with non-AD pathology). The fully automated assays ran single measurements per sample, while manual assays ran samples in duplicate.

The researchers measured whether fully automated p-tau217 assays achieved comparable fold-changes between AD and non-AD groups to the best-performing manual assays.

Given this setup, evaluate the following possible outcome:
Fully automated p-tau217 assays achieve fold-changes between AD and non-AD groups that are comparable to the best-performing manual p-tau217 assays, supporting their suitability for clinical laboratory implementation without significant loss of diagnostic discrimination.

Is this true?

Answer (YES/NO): YES